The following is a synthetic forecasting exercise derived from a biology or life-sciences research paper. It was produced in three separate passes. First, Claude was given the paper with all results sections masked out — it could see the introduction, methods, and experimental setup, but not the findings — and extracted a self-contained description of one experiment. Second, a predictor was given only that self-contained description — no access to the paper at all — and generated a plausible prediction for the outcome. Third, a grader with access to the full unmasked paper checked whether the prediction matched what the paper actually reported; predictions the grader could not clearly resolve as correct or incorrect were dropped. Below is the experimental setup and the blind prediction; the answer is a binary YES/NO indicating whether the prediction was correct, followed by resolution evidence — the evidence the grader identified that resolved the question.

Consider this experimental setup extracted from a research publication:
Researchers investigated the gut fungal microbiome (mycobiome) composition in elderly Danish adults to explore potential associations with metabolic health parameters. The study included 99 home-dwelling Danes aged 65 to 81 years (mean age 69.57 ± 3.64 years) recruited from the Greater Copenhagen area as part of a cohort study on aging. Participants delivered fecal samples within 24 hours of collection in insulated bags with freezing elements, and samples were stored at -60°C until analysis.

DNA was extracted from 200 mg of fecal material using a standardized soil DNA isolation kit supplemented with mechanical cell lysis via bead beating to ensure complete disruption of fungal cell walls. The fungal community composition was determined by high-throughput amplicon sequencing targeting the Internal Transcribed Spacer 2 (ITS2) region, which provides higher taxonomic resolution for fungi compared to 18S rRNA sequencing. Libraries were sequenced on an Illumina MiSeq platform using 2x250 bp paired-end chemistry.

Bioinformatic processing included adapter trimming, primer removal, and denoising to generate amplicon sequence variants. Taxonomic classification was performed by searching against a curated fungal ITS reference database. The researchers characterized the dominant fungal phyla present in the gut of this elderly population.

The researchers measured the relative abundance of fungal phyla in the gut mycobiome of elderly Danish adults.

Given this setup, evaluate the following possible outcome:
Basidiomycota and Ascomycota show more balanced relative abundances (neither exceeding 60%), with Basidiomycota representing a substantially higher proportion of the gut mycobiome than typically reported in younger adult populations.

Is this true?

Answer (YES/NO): NO